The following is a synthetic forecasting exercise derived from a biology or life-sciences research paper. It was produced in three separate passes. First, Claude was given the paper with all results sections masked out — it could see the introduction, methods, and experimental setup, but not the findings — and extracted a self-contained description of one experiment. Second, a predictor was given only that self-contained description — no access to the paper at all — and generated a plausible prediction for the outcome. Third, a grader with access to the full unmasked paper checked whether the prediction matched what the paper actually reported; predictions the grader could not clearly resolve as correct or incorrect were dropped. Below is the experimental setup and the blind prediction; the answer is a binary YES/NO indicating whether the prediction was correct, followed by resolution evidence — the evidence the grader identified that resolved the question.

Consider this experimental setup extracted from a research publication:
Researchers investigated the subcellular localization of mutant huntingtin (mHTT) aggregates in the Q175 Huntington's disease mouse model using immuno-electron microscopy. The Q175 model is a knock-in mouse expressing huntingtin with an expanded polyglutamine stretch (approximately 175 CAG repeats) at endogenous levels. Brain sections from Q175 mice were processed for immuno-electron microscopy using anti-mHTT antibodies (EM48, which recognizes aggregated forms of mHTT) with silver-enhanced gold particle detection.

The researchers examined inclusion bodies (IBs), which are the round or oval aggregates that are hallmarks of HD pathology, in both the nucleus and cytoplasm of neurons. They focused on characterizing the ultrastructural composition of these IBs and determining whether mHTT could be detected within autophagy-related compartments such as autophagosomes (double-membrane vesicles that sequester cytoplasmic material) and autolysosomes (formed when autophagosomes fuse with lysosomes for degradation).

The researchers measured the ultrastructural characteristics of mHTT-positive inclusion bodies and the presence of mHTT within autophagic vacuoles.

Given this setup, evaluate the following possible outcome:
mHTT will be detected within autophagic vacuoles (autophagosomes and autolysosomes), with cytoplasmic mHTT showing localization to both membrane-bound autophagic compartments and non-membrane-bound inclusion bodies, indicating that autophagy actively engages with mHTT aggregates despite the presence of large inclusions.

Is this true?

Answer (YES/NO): YES